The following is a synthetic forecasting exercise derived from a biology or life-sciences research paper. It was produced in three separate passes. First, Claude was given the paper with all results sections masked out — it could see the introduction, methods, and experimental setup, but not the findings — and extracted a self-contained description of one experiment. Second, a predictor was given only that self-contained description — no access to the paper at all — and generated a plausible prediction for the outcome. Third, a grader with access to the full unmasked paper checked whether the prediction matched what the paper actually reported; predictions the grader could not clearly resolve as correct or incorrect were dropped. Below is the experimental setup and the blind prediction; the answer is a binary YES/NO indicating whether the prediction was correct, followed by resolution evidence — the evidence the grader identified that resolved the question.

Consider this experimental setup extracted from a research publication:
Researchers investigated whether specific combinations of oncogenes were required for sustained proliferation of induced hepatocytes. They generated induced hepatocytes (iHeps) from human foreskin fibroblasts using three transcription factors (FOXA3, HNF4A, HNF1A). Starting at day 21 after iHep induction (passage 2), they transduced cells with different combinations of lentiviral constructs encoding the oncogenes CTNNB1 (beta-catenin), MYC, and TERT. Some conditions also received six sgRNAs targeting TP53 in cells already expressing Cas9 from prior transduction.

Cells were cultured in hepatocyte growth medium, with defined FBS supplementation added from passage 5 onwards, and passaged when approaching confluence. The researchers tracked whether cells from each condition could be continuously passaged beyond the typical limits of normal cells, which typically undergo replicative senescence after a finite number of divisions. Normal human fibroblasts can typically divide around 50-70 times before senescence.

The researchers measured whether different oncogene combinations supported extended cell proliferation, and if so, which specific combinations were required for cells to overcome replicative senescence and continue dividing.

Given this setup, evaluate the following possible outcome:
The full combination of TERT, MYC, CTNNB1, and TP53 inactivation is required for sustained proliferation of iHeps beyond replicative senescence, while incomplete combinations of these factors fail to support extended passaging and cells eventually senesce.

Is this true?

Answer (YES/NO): NO